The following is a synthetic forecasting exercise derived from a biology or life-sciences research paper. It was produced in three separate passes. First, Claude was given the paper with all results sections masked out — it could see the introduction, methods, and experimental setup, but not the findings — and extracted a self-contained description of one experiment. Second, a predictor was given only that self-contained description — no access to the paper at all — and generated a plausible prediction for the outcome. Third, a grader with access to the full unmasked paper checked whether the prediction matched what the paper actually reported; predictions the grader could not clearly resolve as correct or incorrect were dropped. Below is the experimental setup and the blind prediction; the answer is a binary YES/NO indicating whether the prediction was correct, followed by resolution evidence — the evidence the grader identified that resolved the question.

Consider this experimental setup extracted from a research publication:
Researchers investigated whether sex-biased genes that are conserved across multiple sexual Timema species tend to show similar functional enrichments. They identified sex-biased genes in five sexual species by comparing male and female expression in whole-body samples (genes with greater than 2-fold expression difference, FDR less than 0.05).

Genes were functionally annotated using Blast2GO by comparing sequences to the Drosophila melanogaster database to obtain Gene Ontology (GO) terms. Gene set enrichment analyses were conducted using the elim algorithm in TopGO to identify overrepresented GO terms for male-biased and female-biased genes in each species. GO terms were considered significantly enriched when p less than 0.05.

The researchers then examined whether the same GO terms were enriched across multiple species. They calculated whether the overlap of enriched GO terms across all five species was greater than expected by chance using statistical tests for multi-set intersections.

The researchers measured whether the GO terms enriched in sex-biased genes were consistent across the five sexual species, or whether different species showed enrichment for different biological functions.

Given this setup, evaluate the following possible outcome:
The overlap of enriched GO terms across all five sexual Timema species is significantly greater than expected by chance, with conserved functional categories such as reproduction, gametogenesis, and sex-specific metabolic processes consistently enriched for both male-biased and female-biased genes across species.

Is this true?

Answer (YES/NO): NO